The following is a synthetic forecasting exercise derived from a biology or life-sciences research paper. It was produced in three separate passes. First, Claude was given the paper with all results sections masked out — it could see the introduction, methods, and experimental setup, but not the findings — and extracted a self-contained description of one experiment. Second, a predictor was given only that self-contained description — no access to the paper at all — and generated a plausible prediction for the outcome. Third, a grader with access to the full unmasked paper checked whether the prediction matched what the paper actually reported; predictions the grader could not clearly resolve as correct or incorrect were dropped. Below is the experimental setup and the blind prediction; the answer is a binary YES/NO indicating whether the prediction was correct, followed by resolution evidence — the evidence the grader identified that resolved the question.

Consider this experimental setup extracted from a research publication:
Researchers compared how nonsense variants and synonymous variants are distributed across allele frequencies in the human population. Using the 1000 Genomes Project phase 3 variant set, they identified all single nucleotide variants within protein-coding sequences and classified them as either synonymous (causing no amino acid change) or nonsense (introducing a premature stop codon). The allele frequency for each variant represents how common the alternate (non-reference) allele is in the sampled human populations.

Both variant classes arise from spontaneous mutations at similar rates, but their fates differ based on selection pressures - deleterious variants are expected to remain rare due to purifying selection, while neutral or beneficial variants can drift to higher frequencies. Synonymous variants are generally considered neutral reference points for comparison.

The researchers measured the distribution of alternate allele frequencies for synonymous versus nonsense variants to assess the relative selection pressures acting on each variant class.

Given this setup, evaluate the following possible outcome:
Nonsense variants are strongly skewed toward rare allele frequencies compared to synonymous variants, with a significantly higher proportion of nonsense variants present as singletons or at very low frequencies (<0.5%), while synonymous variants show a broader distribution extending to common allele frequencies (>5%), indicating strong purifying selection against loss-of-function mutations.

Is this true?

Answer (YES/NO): YES